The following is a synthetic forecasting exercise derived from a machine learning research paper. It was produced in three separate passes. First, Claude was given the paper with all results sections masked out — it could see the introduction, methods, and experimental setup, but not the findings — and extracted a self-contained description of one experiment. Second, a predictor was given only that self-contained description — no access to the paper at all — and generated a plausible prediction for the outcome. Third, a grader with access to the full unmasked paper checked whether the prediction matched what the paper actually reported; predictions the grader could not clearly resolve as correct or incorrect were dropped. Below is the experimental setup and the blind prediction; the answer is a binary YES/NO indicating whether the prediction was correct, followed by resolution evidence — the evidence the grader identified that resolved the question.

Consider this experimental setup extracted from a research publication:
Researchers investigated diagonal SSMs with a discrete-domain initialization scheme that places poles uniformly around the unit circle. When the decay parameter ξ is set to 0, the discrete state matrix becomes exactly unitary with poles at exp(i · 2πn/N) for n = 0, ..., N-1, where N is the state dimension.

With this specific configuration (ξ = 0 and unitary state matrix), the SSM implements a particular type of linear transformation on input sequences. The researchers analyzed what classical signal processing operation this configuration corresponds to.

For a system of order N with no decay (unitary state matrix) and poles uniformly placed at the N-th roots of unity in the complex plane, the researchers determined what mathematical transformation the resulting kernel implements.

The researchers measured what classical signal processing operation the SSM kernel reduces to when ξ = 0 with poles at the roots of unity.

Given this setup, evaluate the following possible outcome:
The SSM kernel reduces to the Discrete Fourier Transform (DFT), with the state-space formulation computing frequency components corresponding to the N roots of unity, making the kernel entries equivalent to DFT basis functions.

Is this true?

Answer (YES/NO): YES